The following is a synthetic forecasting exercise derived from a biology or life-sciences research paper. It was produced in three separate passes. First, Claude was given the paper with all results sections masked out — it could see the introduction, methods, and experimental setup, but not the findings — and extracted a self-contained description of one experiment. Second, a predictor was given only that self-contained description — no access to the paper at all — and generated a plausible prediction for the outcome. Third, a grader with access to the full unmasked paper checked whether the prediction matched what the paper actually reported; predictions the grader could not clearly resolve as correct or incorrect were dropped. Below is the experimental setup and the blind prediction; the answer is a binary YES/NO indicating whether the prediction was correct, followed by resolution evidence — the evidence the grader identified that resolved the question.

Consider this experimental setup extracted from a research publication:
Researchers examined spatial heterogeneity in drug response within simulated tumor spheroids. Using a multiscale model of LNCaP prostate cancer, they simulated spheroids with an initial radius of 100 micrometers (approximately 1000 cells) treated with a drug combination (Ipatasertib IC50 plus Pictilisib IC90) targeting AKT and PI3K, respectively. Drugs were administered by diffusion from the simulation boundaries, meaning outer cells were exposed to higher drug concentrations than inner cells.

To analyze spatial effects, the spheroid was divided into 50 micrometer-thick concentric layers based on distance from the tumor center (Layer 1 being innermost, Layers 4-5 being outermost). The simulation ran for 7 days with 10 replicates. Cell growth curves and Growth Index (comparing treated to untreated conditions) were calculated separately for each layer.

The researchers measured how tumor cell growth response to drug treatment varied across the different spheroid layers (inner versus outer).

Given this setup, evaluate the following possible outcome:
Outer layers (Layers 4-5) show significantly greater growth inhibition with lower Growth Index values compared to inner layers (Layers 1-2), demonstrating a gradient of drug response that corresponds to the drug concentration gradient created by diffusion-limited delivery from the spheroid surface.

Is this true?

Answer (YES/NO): YES